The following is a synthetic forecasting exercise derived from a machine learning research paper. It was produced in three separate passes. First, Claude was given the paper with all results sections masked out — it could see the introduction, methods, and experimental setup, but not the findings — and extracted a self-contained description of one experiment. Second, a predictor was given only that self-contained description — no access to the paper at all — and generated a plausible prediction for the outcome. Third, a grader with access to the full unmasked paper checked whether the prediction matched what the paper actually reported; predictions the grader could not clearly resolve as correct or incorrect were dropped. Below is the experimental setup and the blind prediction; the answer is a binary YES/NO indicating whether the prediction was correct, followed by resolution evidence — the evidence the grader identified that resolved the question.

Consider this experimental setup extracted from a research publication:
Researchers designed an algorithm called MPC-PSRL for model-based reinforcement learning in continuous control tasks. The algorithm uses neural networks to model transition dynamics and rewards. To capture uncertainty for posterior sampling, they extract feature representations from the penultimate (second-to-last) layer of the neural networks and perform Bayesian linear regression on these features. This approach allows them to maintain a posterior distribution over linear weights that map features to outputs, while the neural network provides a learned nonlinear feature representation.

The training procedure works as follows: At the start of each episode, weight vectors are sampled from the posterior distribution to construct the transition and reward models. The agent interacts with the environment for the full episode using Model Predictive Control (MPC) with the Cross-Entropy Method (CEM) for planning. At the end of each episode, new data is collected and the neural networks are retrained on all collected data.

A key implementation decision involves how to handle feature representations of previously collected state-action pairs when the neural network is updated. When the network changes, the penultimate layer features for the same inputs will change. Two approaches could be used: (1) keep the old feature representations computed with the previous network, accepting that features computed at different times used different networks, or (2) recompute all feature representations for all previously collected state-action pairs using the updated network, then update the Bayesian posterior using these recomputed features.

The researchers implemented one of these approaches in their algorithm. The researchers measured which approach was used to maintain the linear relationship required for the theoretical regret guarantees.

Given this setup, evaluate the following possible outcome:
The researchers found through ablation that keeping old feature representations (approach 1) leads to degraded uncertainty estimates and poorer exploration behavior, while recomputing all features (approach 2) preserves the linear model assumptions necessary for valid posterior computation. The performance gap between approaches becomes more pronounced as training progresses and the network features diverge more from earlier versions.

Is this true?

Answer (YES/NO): NO